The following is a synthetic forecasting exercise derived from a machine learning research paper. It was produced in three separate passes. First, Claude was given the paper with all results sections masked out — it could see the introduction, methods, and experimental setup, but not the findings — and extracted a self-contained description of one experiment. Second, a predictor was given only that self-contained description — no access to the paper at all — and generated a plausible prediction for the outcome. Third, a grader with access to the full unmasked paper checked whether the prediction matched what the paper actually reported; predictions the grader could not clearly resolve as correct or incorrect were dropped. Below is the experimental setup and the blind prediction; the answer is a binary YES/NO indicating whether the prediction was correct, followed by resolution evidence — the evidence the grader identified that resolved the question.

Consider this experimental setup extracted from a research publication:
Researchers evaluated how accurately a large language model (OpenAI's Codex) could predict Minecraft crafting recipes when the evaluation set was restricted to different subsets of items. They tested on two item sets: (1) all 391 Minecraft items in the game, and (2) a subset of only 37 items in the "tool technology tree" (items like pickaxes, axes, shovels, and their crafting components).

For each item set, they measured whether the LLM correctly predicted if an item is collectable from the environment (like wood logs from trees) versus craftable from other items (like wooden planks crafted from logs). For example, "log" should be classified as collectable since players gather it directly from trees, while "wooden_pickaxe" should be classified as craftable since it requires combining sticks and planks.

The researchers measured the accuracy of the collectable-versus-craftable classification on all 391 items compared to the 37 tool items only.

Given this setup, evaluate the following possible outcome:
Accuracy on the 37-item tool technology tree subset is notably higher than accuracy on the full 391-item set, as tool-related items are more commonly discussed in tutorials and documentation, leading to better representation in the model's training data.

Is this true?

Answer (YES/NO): YES